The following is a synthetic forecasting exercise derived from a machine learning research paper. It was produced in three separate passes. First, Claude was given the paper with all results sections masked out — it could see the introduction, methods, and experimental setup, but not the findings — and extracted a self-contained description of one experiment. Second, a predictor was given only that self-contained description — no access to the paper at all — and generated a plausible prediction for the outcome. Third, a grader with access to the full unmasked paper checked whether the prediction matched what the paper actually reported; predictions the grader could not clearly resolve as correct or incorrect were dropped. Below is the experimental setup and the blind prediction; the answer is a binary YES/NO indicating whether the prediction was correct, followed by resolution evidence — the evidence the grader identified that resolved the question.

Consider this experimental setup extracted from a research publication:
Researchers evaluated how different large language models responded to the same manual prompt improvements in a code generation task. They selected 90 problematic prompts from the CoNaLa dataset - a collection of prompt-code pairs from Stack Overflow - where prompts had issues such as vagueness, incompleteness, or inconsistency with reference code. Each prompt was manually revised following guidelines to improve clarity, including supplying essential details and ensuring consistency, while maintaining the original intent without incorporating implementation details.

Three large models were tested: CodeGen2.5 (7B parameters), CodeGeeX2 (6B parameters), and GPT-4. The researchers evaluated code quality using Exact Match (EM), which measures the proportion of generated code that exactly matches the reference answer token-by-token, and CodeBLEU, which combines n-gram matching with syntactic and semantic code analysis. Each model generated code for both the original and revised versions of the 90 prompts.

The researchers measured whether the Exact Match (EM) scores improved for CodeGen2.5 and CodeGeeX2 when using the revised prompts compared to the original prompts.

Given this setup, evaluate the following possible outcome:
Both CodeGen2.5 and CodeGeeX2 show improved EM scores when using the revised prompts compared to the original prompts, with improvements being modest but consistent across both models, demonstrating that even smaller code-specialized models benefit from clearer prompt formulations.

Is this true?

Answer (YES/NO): NO